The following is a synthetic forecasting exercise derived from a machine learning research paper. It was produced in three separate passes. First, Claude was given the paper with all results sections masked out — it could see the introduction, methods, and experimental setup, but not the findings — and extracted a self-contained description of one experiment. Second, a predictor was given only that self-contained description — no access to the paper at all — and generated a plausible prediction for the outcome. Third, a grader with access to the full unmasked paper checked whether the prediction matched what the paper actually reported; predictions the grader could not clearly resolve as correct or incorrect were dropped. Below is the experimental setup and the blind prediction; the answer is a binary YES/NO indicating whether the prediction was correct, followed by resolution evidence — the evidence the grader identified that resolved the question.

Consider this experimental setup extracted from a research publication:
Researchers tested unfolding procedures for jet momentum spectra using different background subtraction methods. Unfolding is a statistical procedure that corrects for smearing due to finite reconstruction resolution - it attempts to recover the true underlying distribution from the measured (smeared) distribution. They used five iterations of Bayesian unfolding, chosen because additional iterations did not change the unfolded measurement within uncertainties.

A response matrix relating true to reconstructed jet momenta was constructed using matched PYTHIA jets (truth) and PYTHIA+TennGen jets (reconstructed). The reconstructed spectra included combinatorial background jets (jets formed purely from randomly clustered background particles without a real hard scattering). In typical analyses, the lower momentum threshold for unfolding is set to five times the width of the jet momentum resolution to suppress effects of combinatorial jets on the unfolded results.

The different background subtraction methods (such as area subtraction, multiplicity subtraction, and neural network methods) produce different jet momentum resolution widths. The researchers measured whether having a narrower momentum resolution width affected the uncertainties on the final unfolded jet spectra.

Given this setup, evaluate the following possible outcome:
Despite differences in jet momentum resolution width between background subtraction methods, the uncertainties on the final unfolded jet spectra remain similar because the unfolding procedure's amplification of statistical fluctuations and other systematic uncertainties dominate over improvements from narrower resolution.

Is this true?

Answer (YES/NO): YES